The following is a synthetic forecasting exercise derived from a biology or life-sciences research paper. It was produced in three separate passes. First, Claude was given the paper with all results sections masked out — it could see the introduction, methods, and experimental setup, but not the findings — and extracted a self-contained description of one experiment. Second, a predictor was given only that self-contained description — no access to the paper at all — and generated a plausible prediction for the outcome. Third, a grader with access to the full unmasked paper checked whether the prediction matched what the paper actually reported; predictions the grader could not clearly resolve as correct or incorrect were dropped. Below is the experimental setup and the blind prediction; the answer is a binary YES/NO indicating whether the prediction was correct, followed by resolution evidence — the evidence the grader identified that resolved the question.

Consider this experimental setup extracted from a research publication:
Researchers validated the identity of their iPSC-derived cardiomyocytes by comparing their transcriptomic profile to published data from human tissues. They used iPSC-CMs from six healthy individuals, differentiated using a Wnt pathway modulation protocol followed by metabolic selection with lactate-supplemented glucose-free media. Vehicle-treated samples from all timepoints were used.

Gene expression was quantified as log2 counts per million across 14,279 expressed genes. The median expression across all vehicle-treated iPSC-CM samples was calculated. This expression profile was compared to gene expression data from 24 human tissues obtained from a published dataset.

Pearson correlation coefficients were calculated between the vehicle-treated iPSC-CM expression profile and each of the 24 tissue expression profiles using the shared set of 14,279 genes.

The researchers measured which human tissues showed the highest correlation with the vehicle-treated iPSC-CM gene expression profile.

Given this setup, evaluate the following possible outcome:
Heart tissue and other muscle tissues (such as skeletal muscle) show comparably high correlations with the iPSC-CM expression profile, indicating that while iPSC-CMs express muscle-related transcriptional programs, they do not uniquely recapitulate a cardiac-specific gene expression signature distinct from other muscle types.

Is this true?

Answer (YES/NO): NO